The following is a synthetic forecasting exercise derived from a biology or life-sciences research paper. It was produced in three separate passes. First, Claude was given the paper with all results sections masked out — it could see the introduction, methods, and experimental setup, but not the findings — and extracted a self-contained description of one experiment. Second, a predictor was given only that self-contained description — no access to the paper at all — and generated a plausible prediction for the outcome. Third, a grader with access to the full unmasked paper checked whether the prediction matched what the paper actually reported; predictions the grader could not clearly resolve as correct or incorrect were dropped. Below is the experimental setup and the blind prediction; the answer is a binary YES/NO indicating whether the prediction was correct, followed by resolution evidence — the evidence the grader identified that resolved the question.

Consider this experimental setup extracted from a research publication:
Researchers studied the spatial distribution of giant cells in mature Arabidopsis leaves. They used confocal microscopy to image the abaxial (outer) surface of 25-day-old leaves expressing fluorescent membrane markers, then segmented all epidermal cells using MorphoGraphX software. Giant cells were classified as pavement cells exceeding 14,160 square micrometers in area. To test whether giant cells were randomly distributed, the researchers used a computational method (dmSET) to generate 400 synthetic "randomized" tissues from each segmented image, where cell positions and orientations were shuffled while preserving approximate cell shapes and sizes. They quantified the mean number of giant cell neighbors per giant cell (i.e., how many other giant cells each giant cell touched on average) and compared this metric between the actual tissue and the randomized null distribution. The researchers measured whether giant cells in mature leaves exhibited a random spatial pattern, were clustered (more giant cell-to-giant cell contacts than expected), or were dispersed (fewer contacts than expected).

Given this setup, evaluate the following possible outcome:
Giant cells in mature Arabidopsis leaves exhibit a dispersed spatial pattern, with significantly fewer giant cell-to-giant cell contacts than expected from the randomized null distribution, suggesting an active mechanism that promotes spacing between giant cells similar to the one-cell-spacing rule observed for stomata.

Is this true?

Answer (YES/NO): NO